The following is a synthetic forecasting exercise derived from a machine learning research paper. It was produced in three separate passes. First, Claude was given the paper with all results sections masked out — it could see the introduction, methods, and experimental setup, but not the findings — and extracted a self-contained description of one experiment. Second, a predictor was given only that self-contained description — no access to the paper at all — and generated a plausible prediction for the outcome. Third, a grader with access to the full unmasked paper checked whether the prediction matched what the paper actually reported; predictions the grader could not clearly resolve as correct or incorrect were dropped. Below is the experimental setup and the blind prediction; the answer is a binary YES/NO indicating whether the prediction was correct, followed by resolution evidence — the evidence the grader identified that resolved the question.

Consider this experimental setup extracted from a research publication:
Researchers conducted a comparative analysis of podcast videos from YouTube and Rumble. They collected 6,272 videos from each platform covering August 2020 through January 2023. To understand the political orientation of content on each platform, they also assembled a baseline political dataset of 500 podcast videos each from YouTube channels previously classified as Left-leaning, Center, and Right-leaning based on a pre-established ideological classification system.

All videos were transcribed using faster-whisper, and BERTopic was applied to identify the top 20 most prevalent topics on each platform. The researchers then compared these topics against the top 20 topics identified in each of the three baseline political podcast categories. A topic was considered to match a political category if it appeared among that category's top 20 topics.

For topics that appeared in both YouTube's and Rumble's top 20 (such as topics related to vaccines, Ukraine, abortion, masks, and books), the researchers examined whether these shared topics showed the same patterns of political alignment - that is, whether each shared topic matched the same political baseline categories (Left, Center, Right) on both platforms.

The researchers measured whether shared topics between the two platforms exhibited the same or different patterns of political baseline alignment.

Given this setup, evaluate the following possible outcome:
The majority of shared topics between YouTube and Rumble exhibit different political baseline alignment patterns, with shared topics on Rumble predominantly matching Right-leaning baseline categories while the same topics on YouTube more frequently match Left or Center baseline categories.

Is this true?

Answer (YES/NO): NO